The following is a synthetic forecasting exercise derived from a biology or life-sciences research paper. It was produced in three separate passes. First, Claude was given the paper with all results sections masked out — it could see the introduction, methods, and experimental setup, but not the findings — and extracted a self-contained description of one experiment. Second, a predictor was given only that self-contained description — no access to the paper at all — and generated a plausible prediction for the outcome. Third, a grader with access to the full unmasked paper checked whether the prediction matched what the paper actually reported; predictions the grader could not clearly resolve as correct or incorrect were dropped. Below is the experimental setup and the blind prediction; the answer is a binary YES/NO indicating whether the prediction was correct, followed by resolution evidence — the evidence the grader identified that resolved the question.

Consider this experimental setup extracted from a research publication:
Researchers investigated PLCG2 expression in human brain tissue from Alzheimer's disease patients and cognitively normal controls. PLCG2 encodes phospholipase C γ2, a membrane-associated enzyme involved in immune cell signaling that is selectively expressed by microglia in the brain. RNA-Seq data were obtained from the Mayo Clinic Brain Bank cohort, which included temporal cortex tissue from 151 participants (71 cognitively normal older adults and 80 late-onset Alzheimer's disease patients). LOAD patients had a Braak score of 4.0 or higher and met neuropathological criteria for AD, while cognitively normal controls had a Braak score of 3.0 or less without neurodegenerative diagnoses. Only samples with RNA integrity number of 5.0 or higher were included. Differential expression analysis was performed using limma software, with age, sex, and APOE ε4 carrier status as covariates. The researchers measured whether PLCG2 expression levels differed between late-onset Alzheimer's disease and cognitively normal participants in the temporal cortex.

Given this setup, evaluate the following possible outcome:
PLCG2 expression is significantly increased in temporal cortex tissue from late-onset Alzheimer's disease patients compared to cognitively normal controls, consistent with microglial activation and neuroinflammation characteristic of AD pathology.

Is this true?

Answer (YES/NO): NO